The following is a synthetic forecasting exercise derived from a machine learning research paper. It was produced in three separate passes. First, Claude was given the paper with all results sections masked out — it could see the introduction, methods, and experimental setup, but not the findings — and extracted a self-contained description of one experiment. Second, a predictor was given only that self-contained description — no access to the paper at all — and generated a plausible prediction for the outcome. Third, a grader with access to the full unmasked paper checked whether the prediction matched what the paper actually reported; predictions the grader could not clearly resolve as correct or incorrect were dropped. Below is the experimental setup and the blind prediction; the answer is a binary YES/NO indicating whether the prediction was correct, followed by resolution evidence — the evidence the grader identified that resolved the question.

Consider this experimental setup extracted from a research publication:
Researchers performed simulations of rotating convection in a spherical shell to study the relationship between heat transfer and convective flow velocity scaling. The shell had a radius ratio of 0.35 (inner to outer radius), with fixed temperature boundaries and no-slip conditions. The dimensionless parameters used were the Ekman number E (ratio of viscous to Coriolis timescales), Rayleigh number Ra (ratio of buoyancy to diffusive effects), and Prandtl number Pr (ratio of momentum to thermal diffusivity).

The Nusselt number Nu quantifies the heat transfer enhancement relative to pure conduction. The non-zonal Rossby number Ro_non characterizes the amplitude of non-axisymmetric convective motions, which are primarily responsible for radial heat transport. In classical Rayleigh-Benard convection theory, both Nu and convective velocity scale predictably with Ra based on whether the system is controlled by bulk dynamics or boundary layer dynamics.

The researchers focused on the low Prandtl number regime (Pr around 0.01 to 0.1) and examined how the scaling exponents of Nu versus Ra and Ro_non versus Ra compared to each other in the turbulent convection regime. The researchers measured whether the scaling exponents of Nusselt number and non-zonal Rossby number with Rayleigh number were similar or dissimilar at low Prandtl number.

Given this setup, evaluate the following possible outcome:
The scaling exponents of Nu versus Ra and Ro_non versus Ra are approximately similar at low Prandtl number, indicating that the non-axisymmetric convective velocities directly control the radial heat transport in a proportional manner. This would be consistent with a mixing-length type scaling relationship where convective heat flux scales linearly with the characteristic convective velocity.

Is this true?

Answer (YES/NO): NO